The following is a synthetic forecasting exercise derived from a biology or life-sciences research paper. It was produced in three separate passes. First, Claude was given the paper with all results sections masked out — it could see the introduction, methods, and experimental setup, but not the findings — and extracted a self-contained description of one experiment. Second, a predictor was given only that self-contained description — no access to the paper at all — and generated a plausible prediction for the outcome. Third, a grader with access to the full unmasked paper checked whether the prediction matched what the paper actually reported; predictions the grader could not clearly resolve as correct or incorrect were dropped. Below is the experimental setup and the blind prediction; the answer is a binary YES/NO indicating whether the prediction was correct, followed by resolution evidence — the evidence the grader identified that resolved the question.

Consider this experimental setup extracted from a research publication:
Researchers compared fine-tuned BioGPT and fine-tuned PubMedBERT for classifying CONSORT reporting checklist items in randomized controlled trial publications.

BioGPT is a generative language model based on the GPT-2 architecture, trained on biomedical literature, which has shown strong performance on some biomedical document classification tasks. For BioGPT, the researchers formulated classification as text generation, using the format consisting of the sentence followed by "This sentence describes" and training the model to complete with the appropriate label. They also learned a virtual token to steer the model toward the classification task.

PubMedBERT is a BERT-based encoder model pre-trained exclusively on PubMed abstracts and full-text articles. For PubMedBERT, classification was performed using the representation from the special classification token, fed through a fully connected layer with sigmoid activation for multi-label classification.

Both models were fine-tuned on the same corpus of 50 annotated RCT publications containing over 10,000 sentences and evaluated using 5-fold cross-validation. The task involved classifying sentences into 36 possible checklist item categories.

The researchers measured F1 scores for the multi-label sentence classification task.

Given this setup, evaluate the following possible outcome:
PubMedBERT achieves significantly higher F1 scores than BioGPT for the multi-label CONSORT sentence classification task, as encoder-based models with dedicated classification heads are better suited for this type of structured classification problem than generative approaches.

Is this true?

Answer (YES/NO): NO